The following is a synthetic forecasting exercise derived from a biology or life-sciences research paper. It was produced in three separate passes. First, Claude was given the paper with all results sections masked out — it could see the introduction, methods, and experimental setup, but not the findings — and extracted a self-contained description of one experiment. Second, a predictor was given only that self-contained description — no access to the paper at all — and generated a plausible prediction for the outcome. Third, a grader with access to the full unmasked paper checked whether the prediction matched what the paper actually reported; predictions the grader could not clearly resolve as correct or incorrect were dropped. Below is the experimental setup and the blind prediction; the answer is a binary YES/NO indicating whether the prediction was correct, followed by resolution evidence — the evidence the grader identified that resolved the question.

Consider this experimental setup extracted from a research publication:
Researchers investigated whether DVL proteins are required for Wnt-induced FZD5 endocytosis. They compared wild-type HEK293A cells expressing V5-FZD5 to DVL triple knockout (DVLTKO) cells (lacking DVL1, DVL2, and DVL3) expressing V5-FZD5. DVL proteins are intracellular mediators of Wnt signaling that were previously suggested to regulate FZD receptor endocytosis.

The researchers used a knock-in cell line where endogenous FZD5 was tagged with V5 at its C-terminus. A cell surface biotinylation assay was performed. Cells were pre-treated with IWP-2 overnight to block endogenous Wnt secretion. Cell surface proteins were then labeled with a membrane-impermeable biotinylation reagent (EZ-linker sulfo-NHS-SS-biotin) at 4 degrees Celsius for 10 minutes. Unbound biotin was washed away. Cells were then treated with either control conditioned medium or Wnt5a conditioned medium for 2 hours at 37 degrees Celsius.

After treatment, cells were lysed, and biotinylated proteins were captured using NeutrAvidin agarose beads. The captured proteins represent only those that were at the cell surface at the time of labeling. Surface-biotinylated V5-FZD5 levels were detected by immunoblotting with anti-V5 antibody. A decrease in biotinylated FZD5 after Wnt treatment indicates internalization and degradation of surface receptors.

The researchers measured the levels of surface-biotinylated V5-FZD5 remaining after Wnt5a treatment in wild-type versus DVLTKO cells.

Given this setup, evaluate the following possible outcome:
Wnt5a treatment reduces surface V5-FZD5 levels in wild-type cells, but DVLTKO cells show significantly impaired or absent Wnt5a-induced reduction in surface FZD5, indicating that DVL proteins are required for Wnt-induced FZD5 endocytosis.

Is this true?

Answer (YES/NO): NO